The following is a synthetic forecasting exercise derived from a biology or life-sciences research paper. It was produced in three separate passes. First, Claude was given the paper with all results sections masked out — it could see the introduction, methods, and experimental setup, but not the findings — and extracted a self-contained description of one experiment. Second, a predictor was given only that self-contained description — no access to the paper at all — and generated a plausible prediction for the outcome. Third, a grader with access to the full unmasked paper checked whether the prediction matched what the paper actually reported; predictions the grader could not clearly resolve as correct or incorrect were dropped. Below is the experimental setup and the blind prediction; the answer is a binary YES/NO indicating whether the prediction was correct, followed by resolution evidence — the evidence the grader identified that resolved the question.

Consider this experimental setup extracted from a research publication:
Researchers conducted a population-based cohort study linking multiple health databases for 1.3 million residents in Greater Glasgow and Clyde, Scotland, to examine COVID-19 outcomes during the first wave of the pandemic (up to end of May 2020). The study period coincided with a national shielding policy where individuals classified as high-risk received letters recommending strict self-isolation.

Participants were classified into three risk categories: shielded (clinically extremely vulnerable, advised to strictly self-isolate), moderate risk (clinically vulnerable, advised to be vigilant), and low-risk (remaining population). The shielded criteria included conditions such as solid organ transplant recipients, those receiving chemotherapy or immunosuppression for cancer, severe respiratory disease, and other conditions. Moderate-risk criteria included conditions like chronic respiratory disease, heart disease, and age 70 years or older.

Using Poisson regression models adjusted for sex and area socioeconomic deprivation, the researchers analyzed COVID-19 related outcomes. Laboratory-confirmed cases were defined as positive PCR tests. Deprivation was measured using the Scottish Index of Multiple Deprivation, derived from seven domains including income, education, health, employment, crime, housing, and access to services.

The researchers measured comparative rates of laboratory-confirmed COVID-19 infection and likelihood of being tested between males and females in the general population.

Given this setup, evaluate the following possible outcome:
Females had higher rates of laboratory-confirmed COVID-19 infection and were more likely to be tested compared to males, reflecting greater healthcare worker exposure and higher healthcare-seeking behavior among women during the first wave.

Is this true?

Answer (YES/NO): YES